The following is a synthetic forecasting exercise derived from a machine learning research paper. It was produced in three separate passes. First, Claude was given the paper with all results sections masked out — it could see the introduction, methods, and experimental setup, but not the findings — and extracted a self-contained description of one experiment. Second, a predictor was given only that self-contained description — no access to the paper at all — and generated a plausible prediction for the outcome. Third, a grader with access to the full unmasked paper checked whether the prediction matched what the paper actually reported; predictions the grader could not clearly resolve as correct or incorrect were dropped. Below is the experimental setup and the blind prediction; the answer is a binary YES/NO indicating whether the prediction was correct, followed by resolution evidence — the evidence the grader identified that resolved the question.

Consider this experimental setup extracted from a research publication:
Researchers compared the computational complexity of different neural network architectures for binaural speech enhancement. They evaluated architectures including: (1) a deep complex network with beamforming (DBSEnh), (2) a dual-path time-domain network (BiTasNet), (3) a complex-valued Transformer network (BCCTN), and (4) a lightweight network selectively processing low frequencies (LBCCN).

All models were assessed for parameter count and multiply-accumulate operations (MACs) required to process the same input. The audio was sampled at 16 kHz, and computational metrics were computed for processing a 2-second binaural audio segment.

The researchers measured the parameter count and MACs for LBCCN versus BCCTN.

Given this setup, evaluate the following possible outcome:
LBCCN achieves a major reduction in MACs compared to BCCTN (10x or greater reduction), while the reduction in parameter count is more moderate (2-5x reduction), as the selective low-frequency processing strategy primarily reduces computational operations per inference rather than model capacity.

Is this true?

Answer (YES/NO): NO